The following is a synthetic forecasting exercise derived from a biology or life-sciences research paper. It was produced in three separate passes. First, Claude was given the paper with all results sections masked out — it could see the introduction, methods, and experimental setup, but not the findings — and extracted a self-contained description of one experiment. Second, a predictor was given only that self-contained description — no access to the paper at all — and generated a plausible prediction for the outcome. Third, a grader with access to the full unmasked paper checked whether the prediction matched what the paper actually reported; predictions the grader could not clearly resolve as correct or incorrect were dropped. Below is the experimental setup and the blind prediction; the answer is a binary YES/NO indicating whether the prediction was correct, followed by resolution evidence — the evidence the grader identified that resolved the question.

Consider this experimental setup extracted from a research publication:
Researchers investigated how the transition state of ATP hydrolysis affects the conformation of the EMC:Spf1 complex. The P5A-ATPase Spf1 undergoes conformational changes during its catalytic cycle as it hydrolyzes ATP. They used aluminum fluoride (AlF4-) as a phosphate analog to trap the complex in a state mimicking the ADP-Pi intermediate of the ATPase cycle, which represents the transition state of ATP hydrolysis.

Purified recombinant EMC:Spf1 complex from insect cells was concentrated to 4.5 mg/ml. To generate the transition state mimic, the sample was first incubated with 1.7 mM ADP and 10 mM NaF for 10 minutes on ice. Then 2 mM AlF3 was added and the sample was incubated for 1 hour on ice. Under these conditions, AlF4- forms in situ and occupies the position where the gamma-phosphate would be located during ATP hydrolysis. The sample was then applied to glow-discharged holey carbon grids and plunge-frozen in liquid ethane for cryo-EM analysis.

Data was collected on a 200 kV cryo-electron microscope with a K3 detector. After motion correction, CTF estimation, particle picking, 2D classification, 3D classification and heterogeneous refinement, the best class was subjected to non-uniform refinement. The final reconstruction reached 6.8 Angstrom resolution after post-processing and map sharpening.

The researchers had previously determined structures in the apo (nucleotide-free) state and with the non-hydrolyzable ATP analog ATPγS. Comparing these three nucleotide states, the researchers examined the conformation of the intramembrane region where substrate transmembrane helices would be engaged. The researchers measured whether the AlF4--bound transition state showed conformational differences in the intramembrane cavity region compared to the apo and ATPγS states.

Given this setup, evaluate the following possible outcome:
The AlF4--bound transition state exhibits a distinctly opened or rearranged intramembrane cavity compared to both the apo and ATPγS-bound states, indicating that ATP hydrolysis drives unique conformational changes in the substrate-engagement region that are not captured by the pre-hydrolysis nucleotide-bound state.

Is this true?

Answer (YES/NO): NO